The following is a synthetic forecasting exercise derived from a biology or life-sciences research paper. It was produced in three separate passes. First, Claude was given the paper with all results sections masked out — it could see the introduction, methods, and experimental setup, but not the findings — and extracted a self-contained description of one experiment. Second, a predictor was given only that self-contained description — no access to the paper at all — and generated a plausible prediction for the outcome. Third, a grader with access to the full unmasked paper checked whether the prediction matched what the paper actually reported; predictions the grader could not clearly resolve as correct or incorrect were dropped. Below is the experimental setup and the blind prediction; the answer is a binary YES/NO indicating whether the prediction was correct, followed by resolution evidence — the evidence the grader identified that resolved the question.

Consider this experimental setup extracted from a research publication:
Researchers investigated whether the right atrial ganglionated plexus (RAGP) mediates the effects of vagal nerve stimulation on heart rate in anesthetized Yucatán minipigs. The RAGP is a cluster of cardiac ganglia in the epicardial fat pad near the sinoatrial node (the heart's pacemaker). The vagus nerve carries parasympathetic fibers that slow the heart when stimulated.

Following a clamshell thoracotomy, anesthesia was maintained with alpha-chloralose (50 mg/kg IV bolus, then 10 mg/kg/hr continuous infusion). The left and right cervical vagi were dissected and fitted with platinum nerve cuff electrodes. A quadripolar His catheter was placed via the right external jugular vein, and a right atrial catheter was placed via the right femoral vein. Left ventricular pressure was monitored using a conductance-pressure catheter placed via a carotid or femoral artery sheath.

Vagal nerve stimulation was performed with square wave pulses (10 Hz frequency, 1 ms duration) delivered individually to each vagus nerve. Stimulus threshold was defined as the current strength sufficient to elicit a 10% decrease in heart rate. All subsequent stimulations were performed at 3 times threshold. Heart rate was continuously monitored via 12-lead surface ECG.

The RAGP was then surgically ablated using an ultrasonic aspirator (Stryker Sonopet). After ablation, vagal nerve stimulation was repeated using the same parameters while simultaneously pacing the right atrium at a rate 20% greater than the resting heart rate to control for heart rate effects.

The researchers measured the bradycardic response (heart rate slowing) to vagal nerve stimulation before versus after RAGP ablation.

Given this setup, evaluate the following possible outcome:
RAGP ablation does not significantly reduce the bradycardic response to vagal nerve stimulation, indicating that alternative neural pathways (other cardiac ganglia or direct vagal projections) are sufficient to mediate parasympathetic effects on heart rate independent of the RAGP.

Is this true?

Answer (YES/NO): NO